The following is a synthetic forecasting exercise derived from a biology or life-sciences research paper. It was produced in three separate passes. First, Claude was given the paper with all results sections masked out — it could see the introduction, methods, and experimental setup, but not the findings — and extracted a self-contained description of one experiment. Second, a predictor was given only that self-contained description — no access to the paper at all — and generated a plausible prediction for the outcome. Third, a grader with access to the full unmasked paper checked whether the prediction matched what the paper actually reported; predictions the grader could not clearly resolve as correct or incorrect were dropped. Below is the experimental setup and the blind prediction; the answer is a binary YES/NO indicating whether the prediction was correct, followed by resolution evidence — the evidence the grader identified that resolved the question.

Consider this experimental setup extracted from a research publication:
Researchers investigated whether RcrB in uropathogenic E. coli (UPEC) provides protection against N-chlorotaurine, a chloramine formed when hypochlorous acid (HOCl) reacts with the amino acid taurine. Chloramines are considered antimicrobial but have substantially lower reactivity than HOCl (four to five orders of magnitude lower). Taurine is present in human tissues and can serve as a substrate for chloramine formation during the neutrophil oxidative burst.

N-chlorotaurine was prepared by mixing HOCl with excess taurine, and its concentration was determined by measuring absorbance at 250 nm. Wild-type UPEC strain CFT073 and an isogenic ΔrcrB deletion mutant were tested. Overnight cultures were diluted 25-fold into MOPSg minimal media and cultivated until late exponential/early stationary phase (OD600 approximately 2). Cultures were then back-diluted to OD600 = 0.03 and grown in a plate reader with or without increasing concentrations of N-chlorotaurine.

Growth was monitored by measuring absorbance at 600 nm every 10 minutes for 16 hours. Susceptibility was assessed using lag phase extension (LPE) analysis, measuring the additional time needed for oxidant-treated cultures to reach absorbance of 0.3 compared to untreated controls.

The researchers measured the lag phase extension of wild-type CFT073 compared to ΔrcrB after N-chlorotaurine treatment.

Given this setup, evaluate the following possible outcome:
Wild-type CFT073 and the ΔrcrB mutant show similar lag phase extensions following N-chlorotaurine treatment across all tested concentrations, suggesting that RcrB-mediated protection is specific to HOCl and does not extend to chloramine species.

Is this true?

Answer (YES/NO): NO